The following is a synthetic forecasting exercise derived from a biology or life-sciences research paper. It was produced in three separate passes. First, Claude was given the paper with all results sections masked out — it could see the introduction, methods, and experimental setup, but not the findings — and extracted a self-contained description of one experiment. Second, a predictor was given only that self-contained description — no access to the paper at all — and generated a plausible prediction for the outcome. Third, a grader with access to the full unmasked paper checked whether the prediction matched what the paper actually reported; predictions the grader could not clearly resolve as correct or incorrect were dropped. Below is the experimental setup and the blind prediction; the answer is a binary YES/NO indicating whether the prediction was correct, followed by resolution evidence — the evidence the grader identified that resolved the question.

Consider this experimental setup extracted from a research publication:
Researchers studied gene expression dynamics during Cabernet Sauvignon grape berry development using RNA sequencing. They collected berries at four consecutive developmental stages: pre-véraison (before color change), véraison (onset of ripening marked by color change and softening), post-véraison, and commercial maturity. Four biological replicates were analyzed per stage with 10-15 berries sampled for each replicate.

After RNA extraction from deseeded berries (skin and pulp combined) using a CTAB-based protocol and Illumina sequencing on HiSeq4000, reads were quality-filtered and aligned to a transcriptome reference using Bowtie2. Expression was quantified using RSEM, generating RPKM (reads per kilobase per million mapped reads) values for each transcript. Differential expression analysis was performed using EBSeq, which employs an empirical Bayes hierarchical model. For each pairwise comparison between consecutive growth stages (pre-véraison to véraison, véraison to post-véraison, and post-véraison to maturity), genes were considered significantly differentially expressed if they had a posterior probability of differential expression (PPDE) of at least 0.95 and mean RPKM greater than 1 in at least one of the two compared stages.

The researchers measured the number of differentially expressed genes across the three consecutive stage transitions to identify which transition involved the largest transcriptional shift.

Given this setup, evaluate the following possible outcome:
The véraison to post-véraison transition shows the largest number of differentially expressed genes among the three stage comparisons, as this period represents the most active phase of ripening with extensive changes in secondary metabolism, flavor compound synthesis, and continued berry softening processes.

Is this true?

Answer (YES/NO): NO